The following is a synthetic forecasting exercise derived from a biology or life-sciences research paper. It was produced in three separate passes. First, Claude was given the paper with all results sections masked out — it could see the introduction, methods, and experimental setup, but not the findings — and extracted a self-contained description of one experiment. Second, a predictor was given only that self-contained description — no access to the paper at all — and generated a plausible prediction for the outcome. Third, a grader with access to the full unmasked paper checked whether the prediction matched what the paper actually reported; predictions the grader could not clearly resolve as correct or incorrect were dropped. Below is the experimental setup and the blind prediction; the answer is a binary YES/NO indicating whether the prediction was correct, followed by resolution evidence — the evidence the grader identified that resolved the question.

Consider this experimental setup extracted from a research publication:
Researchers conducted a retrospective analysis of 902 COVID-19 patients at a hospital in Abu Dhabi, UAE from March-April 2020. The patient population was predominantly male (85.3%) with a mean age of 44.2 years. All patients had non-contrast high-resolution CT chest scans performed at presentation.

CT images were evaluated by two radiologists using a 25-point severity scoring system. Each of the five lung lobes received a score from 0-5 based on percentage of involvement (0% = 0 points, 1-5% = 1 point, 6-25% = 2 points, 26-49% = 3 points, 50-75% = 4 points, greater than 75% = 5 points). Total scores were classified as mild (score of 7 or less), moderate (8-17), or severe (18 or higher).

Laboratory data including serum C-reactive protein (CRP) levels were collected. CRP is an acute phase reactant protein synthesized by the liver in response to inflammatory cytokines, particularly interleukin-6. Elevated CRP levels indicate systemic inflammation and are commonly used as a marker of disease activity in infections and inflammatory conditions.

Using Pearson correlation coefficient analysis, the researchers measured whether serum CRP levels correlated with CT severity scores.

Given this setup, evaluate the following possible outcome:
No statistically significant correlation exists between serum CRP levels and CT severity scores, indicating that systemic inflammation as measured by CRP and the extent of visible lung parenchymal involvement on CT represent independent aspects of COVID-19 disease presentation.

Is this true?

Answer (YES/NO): NO